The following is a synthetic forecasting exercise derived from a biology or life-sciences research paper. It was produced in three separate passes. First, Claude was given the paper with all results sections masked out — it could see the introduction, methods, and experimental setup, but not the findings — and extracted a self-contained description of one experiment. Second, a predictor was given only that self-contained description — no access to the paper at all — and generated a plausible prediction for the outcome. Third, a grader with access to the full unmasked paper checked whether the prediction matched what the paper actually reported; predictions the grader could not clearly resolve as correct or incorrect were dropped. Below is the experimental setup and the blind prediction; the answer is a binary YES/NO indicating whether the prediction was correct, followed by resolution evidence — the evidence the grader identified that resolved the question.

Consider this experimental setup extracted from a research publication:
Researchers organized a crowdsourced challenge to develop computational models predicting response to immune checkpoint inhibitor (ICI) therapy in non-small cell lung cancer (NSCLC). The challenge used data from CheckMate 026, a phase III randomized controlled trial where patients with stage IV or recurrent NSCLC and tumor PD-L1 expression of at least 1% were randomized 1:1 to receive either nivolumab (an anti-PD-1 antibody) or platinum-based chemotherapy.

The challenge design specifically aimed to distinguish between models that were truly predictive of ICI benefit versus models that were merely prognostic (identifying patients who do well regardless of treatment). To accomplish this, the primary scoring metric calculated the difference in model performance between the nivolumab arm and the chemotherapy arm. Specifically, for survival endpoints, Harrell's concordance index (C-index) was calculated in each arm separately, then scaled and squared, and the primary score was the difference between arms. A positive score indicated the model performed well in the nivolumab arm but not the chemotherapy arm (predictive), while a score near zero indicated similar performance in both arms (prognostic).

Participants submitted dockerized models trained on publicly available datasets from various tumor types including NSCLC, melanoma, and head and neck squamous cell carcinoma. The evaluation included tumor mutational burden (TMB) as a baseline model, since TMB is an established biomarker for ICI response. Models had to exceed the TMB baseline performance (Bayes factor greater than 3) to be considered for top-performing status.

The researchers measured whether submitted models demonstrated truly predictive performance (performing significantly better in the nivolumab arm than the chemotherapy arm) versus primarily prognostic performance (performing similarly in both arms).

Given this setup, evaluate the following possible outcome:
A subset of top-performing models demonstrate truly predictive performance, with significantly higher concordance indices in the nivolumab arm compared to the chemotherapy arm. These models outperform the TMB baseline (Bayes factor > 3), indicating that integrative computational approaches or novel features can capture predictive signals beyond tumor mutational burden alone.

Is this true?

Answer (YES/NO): YES